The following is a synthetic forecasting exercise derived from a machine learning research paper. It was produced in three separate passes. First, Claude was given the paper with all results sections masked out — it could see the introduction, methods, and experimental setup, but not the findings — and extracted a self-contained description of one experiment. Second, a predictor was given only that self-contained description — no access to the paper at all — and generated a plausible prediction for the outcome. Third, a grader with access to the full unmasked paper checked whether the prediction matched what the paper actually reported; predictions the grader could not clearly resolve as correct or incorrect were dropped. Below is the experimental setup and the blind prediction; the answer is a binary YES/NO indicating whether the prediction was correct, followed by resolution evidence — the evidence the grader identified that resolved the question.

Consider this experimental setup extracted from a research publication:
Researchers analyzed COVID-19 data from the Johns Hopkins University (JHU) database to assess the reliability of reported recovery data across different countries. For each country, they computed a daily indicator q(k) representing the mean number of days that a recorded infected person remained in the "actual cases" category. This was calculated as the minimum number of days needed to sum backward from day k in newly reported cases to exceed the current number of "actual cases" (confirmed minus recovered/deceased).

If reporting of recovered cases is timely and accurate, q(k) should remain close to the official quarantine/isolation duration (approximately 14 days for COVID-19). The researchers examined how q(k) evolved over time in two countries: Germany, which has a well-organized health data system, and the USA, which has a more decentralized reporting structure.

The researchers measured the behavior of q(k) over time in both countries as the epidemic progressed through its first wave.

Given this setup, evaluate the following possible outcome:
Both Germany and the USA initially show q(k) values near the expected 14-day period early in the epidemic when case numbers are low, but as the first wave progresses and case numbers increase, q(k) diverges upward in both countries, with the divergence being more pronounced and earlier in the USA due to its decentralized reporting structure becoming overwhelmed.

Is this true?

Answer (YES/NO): NO